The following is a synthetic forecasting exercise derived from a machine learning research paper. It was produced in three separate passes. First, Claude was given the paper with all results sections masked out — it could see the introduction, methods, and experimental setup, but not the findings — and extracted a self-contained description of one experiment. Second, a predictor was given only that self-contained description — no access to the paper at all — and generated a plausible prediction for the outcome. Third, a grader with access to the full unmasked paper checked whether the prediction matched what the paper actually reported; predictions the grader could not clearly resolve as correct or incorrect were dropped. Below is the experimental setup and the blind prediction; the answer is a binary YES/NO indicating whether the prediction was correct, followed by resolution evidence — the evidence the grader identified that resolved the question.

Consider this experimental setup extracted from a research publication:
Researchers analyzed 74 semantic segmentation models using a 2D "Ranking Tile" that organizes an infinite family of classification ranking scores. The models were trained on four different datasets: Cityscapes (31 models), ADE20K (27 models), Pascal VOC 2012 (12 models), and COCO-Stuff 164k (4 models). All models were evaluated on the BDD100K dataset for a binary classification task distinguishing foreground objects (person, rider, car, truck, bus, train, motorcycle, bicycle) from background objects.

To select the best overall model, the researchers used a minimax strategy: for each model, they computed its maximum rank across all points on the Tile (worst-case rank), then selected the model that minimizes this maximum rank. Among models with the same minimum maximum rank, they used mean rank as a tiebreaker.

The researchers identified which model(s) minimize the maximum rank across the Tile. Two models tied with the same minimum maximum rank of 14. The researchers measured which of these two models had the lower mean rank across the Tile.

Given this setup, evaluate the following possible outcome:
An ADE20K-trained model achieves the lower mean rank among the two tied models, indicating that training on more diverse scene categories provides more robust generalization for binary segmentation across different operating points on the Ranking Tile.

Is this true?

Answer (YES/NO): NO